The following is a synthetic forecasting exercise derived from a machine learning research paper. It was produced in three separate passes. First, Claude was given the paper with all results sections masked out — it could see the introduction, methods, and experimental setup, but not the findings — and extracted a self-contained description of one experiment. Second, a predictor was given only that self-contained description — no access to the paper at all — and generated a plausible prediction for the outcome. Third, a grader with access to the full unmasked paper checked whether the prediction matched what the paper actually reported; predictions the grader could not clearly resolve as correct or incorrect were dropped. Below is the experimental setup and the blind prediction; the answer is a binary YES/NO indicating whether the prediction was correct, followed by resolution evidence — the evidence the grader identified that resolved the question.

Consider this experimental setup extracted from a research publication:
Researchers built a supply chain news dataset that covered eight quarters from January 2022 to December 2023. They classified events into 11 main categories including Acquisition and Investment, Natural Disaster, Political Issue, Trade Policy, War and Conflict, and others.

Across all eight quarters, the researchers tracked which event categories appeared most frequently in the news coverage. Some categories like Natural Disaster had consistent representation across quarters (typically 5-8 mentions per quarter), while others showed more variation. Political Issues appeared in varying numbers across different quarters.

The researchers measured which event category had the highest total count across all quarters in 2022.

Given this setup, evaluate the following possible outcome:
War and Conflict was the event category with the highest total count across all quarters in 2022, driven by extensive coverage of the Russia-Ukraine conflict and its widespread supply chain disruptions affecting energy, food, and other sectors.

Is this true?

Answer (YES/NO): NO